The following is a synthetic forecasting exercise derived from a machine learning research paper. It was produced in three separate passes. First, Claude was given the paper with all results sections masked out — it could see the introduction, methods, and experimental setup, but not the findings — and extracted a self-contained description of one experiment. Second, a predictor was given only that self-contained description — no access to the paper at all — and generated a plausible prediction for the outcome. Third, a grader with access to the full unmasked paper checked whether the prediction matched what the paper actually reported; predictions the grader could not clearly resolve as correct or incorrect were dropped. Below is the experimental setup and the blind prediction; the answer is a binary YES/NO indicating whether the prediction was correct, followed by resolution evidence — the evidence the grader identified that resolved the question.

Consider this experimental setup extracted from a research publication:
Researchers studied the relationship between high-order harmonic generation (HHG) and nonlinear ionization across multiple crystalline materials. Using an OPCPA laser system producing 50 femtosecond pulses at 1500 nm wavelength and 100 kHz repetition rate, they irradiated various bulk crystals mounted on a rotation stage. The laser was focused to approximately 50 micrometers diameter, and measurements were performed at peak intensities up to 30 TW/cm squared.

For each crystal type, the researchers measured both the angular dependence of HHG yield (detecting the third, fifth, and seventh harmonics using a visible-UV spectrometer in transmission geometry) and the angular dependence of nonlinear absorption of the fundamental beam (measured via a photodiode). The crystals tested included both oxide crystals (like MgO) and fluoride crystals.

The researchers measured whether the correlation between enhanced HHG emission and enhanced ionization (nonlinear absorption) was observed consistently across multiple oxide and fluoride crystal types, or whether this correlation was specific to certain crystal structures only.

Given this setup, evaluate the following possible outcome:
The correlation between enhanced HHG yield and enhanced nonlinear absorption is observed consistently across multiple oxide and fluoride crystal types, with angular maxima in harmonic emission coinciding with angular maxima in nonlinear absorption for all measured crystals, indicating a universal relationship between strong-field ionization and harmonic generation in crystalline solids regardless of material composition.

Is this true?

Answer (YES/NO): YES